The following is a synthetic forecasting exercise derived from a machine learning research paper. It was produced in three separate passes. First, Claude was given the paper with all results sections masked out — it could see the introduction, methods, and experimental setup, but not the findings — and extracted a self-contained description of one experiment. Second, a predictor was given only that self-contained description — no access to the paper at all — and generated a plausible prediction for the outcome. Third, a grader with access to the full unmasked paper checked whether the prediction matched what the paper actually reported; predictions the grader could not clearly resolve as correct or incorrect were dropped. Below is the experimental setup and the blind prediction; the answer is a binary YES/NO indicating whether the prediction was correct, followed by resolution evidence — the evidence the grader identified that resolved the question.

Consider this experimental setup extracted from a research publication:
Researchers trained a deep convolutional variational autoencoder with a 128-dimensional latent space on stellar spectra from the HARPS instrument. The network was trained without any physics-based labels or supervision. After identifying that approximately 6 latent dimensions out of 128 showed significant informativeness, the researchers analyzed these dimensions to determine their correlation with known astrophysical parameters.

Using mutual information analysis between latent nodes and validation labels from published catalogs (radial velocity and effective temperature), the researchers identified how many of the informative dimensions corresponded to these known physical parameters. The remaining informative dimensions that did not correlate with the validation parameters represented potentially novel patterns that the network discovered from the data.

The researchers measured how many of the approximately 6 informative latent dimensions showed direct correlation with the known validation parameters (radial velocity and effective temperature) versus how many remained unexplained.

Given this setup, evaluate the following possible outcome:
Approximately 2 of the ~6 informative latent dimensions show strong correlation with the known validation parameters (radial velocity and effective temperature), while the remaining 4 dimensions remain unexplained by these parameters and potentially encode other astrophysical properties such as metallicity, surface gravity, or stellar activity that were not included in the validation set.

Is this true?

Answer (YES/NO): NO